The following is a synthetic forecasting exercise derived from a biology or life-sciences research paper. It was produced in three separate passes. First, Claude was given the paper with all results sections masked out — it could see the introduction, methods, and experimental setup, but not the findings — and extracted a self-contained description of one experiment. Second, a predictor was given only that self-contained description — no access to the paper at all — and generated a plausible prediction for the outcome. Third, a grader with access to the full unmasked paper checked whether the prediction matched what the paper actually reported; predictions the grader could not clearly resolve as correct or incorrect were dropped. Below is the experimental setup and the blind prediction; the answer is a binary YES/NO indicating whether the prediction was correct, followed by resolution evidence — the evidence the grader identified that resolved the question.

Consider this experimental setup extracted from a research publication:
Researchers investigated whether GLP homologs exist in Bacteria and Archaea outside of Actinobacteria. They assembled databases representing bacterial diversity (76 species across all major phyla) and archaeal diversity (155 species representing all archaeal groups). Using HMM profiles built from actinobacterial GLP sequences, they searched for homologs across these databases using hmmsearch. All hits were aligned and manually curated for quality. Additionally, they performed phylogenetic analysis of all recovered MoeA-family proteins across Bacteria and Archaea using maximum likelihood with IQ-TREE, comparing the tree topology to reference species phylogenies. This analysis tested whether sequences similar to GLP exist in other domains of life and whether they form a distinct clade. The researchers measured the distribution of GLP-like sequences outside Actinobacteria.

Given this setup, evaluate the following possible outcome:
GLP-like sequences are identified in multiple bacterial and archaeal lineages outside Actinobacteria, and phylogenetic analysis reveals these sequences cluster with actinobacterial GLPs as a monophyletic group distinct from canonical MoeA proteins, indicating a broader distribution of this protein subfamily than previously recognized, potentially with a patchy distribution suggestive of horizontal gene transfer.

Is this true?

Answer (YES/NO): NO